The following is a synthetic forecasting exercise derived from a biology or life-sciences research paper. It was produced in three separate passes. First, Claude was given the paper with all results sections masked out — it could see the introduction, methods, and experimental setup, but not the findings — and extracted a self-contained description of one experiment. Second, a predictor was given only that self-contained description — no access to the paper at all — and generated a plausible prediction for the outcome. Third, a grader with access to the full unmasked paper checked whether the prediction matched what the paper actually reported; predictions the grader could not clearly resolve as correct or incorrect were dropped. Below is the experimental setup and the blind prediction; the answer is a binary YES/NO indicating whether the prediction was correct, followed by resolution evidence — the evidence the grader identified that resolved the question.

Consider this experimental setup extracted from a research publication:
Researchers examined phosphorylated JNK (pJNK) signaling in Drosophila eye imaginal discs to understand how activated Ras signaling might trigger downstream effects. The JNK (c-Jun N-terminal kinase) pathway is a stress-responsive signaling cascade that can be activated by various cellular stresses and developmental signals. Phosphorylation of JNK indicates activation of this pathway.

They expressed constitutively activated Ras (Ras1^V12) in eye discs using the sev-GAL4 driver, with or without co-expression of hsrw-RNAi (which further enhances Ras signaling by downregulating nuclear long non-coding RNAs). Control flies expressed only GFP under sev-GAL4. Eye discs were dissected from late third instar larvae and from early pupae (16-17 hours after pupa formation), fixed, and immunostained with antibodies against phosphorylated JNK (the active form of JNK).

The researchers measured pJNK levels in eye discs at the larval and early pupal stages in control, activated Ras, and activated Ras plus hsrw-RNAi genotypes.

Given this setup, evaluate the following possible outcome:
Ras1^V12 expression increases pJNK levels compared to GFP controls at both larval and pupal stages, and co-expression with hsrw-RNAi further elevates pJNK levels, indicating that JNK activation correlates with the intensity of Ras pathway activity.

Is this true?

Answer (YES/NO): YES